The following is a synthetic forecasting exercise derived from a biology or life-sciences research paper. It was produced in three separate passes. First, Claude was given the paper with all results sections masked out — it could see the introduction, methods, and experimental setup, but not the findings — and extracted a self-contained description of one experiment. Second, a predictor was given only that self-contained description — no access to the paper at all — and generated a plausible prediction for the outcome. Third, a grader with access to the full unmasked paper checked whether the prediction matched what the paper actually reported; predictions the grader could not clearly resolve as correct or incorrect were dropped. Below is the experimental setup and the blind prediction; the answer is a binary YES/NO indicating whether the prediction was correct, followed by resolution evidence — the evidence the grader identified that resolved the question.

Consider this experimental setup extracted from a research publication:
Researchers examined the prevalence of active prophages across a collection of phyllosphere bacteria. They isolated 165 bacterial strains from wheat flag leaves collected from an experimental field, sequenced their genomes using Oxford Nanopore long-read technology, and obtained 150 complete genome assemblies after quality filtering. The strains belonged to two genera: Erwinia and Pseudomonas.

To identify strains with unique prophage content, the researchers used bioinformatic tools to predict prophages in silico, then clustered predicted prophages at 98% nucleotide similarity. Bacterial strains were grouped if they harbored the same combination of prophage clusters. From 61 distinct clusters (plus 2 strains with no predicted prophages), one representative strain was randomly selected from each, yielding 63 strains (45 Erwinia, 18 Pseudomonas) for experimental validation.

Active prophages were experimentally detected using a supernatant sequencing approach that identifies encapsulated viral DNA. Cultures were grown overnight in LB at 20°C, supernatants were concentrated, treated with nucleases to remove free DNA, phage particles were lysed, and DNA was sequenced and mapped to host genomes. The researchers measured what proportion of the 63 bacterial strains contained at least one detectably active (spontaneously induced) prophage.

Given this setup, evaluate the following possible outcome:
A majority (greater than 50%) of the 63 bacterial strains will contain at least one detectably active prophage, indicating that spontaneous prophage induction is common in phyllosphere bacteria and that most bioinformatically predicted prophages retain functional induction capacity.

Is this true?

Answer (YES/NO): YES